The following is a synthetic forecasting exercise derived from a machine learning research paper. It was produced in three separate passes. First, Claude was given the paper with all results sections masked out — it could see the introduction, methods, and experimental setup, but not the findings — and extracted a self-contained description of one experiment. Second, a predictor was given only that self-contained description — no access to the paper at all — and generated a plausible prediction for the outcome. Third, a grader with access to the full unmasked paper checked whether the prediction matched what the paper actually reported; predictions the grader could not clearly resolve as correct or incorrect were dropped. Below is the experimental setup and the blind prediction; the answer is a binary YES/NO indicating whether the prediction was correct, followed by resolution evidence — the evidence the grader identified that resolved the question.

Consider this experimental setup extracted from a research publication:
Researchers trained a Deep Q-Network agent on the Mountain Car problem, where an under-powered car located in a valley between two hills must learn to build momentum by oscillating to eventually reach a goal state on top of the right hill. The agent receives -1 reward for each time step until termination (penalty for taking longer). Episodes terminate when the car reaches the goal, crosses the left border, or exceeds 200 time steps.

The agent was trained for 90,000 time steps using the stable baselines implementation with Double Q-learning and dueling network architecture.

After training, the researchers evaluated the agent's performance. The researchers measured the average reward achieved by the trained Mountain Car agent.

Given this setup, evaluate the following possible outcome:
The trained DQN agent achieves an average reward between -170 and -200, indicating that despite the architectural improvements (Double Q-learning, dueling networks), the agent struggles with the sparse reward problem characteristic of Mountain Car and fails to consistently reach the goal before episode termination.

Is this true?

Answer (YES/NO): NO